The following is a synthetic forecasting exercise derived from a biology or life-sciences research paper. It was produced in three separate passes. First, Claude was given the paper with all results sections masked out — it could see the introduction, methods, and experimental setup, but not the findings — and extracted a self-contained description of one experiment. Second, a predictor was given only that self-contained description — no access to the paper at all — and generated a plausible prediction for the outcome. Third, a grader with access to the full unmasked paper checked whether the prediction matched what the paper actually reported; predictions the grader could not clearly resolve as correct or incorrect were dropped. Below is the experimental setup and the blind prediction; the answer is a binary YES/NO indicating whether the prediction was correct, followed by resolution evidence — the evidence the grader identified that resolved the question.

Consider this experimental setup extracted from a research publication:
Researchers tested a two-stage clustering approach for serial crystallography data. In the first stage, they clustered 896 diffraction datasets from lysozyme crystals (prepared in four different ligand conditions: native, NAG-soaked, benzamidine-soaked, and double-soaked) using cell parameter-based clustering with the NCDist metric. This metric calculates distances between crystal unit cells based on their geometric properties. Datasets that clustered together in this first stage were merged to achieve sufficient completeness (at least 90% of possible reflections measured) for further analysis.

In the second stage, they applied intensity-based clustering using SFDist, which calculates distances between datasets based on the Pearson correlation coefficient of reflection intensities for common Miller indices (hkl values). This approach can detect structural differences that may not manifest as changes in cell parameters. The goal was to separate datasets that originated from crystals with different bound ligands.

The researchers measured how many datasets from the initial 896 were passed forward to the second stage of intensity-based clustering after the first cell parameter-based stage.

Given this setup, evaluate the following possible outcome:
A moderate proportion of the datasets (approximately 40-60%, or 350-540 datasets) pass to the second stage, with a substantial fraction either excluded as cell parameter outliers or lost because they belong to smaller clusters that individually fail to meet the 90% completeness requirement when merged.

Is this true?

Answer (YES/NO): NO